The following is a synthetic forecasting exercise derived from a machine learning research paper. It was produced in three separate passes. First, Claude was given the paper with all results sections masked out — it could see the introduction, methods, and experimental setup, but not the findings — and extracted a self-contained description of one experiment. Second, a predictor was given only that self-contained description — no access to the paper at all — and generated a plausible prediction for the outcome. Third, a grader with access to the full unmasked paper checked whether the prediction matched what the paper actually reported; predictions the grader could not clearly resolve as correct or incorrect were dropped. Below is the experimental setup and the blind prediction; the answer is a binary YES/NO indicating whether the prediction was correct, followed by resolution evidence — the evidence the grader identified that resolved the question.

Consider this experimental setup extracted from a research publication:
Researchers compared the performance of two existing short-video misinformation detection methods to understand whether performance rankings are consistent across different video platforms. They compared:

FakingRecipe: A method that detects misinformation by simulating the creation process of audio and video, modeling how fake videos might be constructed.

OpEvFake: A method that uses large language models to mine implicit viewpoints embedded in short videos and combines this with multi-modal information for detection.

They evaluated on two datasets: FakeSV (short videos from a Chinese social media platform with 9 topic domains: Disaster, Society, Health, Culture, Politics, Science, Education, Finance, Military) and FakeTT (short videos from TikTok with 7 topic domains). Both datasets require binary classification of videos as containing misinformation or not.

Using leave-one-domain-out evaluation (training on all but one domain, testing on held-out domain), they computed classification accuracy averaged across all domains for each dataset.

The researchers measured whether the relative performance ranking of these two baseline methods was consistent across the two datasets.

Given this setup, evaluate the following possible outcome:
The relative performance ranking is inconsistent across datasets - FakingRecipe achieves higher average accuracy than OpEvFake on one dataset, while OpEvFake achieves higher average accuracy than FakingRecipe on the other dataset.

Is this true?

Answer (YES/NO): NO